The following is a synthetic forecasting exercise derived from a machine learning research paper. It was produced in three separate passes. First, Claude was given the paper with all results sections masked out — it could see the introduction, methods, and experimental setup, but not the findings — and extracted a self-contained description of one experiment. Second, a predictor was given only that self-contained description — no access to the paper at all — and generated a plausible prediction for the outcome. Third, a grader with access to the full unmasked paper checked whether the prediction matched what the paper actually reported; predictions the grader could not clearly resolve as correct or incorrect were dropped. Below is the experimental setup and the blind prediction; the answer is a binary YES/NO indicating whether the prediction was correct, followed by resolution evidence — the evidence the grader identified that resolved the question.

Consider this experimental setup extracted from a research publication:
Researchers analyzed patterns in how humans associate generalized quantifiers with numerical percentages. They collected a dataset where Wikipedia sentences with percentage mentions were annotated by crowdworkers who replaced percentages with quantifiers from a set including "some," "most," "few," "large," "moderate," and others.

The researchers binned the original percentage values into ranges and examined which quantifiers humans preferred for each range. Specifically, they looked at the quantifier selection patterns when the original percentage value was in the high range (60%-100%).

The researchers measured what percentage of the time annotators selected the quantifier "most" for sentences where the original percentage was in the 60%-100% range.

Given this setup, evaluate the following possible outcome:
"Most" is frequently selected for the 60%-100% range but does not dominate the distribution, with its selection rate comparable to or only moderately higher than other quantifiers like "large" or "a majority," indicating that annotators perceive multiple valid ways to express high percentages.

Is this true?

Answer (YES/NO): NO